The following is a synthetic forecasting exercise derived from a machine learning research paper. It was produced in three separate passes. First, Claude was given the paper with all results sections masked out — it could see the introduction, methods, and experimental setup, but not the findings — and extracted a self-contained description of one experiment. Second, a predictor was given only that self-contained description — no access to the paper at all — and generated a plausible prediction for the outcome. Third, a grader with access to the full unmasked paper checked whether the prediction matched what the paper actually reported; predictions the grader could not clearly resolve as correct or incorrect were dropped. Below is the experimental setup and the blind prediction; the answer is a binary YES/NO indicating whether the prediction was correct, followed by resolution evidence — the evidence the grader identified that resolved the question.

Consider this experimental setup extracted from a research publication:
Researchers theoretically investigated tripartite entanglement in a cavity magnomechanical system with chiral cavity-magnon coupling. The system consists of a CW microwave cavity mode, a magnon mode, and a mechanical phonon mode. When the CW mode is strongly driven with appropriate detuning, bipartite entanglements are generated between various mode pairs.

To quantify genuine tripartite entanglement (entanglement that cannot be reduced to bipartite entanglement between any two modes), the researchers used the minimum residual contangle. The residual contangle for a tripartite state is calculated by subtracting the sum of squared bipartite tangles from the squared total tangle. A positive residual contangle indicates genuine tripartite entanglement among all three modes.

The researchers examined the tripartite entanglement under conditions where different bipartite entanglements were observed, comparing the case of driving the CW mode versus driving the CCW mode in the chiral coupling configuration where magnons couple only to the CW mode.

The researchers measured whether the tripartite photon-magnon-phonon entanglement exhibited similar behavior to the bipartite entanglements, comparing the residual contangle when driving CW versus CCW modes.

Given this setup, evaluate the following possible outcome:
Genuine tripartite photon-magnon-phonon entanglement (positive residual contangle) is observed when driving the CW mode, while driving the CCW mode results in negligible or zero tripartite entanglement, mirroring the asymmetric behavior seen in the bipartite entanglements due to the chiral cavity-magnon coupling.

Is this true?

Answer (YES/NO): YES